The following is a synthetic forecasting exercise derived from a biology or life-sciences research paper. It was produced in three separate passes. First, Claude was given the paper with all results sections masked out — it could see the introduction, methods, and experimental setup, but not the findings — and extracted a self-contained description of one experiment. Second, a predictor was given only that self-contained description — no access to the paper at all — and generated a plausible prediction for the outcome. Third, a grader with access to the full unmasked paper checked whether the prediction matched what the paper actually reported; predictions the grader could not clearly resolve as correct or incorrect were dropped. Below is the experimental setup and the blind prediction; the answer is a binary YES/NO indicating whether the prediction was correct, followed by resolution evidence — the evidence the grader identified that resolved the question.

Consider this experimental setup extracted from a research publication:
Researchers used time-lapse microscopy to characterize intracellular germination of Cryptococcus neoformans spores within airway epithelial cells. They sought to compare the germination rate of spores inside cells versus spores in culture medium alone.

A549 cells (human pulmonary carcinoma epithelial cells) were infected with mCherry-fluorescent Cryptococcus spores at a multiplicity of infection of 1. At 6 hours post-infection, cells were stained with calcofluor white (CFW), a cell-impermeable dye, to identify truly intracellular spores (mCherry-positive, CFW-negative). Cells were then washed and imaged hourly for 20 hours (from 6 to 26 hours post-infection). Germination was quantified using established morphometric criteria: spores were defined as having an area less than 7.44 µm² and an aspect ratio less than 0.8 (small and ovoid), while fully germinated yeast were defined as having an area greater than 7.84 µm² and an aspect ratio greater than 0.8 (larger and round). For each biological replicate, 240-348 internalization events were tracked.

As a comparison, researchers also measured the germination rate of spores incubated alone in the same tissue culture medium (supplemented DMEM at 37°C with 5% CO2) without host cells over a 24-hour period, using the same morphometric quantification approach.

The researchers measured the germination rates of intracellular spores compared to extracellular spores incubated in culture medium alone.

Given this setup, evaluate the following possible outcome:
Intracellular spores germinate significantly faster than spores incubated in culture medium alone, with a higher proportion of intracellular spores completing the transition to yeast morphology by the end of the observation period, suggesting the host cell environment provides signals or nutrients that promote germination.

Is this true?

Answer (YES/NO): NO